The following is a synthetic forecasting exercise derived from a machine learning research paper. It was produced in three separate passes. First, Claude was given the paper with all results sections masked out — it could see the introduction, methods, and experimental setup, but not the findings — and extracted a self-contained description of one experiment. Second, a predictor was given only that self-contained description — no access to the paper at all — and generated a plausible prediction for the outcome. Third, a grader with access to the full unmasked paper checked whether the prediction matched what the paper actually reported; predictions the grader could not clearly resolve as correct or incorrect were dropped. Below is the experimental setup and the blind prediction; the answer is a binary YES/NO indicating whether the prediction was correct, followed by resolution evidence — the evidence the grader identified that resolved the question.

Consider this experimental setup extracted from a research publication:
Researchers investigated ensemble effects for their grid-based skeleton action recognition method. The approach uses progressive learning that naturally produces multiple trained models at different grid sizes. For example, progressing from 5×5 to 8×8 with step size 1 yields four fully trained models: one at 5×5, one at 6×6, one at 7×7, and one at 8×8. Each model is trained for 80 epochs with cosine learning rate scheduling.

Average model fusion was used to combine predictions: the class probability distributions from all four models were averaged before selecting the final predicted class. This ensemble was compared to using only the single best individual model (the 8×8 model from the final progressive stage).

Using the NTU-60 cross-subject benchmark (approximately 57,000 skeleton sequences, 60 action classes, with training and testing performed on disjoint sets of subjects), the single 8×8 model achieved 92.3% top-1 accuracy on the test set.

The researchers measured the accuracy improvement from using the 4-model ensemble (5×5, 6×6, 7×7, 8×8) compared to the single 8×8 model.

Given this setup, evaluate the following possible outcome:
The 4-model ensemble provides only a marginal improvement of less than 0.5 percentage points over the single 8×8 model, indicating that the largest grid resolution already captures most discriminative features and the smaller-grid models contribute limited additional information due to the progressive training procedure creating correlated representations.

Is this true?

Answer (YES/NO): NO